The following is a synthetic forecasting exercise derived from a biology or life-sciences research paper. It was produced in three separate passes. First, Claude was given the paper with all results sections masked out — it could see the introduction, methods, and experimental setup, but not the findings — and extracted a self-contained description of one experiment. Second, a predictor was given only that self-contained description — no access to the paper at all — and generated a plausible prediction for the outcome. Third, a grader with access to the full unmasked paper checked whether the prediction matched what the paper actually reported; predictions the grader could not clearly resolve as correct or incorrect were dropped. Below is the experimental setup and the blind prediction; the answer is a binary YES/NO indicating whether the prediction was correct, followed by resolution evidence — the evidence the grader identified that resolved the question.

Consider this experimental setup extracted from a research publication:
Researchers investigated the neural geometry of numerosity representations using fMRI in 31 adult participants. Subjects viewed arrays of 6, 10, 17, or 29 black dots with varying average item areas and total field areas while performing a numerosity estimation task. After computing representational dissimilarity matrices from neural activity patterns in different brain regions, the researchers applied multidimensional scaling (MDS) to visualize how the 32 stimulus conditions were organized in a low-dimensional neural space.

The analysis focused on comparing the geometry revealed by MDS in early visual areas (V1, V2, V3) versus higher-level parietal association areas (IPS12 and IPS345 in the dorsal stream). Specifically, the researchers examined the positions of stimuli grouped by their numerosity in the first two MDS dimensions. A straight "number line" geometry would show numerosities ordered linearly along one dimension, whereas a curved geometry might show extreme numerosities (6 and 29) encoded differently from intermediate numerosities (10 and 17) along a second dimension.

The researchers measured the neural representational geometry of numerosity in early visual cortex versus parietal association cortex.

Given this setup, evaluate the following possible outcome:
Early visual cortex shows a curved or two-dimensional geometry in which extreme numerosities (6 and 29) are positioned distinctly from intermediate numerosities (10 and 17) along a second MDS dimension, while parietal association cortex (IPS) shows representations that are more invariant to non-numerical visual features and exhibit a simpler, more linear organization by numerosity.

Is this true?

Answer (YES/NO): NO